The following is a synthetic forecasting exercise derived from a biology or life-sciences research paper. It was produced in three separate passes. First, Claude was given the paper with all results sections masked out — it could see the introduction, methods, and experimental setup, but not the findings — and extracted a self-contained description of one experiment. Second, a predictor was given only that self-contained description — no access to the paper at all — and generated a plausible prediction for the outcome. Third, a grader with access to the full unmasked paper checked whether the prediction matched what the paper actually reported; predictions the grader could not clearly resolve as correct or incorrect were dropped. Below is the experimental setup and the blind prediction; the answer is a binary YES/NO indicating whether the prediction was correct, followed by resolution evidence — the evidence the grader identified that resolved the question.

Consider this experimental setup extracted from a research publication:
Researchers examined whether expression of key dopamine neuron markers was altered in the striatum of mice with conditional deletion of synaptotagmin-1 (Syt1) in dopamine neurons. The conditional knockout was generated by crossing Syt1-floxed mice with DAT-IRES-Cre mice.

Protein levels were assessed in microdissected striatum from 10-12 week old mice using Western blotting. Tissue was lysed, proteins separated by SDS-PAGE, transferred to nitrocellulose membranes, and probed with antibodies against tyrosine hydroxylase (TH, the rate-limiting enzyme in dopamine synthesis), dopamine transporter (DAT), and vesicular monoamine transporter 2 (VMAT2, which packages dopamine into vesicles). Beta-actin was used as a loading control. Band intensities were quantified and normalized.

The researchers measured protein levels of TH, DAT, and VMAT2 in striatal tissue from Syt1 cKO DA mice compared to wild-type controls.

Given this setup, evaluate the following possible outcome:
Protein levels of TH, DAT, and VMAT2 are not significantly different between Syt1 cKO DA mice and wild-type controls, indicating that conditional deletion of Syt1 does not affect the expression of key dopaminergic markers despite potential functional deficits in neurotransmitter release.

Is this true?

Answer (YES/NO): NO